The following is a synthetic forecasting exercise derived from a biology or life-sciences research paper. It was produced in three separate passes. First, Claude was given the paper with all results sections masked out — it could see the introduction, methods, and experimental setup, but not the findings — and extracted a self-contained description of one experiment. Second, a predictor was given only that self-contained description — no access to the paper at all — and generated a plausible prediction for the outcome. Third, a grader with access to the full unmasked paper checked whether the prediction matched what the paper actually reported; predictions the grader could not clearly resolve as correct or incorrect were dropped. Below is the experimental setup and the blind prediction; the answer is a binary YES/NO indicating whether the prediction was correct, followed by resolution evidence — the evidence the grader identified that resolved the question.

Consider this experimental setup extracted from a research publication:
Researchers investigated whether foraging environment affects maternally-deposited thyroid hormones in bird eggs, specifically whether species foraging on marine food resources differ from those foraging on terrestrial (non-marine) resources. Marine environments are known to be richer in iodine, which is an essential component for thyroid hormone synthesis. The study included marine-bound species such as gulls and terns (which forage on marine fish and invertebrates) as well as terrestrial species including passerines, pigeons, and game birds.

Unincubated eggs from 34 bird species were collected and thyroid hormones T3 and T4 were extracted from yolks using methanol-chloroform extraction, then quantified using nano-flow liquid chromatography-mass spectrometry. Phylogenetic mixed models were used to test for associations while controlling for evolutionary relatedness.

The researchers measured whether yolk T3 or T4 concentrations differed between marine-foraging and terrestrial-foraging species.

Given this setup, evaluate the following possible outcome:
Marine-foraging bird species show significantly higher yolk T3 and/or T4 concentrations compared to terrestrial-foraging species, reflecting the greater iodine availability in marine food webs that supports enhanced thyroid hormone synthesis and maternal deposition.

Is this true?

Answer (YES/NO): NO